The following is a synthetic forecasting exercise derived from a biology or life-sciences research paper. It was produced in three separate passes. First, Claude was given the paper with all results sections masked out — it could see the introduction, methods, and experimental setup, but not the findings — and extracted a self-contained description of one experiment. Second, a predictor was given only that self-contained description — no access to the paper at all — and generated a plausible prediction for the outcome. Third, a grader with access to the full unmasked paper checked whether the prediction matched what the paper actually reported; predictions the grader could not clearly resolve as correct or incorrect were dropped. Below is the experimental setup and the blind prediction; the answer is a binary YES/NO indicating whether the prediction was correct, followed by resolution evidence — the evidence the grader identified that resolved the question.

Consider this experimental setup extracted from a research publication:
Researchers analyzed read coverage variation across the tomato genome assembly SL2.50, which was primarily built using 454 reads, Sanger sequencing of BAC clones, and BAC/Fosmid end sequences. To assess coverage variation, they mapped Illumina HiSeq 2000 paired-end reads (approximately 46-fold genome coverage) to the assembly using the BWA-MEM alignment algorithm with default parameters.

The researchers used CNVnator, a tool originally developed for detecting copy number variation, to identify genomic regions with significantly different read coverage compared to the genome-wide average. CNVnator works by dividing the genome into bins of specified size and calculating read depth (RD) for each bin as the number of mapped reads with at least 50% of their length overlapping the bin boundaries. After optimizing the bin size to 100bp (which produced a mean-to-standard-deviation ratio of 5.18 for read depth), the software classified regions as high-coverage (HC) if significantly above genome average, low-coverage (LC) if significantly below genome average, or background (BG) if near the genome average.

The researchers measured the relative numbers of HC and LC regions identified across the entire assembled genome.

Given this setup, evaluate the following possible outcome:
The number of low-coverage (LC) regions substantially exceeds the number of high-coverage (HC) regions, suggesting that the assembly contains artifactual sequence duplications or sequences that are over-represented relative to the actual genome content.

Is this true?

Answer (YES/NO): NO